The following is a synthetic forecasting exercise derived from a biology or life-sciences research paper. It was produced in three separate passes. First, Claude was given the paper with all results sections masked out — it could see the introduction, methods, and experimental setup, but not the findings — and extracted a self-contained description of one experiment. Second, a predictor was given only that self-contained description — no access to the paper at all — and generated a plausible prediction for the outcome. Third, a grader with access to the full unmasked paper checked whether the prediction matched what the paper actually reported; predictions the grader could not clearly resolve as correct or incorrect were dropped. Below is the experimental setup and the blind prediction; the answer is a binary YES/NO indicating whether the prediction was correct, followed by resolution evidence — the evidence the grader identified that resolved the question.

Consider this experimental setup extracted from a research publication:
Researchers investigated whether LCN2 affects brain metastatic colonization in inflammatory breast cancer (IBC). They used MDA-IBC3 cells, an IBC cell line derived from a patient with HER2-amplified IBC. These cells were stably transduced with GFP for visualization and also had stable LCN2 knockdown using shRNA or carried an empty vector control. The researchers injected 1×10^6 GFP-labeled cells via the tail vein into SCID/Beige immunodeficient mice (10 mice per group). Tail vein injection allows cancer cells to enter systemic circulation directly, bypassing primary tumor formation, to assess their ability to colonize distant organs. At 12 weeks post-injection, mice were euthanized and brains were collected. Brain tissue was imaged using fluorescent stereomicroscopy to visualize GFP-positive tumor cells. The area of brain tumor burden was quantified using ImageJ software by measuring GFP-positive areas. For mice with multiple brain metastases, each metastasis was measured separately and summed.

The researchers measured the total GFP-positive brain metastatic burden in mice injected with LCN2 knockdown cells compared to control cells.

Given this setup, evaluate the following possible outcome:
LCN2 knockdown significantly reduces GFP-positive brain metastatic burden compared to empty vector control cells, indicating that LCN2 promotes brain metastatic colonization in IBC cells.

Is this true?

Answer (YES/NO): YES